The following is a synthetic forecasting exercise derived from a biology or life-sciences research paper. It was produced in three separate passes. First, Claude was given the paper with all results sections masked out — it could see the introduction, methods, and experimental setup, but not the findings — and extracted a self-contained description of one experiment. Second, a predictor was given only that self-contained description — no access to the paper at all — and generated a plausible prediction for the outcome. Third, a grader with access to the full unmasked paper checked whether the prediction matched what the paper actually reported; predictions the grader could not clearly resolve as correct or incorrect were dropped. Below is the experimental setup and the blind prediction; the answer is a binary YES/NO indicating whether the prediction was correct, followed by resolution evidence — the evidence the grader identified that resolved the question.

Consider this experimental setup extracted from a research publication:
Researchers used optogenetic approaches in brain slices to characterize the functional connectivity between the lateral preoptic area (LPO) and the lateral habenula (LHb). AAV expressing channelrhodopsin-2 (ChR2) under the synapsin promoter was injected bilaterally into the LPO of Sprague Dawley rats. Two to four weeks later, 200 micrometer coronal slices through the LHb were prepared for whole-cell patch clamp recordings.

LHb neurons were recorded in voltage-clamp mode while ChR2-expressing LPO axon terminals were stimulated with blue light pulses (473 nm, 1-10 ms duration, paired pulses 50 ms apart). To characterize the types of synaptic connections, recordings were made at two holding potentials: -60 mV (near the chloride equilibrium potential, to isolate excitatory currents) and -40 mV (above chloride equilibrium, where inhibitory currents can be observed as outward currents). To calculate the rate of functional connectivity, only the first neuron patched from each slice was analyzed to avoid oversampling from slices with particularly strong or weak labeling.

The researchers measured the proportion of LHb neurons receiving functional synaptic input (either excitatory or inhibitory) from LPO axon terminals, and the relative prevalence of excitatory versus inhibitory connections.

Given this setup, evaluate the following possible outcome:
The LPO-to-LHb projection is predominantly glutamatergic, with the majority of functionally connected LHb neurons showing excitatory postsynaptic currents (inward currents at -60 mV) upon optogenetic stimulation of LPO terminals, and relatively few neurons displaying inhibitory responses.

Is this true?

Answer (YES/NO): YES